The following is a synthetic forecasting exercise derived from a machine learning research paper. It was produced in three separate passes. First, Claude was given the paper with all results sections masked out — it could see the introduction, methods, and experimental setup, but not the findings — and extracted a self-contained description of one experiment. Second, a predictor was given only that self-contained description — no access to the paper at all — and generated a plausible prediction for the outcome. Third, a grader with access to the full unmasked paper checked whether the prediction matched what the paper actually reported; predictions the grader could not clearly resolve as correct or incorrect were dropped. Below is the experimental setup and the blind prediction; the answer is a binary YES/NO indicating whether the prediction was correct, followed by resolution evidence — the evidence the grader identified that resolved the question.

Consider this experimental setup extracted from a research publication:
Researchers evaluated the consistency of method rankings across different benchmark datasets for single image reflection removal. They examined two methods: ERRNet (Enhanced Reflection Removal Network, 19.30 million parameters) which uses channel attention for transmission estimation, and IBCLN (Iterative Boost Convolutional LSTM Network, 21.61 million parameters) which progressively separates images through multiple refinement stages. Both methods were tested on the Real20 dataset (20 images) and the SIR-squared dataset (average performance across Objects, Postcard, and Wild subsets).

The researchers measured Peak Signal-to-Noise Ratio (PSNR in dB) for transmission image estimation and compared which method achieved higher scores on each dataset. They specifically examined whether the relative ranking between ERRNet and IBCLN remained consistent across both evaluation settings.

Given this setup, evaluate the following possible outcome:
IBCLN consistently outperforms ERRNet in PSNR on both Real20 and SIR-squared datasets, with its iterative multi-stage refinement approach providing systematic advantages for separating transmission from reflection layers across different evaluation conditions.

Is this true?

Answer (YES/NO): NO